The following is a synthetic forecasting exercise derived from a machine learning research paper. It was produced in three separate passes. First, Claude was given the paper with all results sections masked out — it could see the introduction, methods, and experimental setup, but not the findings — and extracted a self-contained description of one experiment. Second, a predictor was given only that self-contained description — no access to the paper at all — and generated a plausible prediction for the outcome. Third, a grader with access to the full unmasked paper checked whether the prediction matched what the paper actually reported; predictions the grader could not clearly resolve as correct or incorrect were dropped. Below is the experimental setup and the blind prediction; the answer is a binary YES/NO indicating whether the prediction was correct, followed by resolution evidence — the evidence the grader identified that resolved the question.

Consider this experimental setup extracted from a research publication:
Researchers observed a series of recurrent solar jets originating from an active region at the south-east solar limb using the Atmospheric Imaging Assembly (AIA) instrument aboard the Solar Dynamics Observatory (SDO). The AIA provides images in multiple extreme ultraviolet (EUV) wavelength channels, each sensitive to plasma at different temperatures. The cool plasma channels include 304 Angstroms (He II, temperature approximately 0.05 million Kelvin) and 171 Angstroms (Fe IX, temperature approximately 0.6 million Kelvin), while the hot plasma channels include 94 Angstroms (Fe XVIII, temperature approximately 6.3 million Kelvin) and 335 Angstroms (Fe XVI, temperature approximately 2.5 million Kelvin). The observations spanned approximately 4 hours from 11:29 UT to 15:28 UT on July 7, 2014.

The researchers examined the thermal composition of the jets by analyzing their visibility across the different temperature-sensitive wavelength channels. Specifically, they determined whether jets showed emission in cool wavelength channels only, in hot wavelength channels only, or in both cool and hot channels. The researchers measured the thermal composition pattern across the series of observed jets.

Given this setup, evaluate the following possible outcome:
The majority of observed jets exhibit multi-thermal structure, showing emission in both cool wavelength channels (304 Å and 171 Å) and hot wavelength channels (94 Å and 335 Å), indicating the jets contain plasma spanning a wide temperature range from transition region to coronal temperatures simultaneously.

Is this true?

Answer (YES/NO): NO